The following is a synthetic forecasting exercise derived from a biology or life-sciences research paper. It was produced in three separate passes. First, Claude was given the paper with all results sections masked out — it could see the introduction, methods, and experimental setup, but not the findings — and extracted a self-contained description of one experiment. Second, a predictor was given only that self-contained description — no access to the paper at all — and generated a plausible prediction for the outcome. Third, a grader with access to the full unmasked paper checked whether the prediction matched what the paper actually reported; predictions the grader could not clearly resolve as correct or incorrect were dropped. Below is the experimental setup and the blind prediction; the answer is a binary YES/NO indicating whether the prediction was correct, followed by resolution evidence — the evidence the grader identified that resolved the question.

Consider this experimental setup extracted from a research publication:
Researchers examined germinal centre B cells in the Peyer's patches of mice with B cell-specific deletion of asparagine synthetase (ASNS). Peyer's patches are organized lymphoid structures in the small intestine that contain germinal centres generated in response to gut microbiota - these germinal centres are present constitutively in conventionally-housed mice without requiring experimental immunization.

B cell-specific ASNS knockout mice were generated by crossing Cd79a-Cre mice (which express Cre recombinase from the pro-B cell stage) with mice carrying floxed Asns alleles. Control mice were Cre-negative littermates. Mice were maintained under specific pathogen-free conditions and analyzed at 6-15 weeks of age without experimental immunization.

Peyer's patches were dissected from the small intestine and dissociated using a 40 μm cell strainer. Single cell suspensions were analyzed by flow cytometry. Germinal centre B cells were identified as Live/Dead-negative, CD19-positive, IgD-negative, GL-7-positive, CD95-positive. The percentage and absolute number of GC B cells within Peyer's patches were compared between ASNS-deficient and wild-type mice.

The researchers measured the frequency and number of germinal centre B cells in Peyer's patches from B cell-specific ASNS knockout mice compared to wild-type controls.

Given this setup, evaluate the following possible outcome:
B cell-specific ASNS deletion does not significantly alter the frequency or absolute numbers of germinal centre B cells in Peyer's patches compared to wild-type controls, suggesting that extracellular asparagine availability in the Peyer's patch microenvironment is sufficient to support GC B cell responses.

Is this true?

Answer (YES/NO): NO